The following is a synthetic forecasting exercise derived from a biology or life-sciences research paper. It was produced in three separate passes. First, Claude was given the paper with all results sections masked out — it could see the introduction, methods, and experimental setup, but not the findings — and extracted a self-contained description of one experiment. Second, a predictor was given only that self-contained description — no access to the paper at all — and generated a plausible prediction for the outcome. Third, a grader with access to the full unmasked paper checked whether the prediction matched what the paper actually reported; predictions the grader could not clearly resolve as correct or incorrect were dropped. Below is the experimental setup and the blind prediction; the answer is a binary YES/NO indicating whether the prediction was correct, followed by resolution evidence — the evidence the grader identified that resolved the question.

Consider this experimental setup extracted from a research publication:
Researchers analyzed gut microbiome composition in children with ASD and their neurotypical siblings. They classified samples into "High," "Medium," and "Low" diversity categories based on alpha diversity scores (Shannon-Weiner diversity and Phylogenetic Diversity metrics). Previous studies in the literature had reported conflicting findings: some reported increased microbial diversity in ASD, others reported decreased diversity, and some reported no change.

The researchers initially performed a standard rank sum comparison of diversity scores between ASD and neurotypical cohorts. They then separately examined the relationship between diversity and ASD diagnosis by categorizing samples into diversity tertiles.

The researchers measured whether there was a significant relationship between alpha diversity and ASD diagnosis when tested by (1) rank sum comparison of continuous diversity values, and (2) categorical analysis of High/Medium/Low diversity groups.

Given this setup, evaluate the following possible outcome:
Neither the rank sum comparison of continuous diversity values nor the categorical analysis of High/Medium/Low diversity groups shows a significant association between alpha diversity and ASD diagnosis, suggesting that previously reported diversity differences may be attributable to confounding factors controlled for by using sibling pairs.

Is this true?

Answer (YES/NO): NO